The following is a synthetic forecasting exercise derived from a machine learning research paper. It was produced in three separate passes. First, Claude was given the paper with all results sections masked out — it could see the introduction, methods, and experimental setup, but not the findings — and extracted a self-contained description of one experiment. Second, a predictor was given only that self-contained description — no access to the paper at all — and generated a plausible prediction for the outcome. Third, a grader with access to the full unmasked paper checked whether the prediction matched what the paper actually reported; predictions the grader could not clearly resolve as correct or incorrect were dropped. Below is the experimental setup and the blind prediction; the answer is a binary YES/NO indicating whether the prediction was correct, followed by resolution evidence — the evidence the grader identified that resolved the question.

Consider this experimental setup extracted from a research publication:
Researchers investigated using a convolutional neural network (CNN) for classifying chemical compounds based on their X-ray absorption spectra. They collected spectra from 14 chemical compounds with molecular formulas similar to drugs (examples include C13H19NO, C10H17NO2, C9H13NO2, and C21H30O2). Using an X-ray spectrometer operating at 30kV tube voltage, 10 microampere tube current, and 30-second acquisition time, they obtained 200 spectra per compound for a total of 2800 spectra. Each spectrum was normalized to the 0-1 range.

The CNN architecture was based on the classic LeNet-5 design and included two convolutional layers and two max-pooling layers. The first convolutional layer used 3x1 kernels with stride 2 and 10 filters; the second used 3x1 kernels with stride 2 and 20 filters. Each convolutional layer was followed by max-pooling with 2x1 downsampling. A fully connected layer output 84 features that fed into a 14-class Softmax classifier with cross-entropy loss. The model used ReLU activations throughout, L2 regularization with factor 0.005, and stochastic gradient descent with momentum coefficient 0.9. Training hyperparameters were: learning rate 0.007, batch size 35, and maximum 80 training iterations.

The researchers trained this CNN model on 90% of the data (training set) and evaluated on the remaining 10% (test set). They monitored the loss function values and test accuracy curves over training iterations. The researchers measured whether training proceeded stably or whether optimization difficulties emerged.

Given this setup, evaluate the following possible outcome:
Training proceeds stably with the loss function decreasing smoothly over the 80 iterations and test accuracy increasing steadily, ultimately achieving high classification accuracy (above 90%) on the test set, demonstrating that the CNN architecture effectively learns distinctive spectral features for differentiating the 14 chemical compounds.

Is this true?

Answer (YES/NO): NO